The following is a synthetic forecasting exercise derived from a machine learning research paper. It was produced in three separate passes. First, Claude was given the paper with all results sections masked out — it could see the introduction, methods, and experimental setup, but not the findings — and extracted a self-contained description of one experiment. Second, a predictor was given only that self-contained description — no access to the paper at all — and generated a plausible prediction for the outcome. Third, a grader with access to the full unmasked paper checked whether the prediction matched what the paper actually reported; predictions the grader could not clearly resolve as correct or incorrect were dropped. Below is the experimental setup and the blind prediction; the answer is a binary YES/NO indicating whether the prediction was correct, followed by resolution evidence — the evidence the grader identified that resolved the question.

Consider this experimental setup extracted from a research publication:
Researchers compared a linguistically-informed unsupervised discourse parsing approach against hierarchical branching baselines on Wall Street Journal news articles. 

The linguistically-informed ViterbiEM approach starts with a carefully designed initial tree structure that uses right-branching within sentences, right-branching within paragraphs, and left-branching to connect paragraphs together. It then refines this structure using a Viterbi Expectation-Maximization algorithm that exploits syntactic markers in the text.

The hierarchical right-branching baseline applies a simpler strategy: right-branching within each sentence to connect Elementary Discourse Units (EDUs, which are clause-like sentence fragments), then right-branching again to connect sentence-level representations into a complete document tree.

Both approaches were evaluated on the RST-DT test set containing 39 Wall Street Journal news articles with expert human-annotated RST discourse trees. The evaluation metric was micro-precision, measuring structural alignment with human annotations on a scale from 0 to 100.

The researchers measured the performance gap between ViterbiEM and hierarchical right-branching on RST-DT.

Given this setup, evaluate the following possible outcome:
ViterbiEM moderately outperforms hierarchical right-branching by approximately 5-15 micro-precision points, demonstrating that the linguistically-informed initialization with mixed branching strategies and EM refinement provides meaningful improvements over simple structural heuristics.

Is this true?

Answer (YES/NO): YES